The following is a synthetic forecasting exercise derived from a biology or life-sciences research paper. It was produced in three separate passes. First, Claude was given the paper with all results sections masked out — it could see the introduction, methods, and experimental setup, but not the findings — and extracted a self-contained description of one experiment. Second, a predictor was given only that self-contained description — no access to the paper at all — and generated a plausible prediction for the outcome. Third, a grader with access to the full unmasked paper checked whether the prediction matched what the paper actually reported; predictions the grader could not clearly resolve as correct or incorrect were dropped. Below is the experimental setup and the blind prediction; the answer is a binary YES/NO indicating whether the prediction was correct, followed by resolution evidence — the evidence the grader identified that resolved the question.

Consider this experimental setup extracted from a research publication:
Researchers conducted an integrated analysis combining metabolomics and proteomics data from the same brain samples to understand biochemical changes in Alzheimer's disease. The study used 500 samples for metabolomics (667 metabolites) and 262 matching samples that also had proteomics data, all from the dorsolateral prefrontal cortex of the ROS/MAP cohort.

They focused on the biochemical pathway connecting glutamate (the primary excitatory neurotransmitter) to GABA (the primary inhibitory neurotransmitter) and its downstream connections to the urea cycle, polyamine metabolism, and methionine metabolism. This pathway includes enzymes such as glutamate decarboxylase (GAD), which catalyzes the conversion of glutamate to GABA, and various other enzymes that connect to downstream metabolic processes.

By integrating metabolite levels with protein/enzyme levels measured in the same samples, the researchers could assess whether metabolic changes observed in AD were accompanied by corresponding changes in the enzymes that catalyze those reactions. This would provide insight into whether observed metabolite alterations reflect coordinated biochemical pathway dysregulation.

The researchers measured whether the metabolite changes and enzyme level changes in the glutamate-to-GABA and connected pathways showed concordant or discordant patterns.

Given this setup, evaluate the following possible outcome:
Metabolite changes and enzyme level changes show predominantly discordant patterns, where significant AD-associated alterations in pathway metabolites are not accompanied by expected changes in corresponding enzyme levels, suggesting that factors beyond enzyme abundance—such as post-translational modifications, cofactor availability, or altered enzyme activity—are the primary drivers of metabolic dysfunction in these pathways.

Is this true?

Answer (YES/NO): NO